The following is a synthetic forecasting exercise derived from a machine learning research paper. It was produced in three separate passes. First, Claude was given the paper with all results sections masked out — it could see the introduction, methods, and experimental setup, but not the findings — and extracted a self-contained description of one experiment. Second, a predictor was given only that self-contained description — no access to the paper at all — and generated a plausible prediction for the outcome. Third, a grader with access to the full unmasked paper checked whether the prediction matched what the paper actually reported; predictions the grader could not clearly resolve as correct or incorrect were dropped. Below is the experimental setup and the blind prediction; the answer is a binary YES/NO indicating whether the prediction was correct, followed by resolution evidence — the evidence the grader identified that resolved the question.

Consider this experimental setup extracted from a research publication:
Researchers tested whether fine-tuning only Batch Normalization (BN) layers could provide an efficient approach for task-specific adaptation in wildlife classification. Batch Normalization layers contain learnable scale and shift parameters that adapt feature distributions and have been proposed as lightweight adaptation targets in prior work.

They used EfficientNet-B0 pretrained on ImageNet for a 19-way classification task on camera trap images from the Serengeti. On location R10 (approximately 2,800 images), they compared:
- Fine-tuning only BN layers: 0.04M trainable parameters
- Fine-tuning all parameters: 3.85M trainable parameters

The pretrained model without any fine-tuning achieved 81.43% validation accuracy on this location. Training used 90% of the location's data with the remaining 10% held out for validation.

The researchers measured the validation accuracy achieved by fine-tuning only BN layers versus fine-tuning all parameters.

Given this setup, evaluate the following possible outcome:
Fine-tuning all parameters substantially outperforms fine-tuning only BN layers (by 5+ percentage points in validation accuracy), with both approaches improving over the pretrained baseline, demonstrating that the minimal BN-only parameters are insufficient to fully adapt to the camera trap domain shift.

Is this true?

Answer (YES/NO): NO